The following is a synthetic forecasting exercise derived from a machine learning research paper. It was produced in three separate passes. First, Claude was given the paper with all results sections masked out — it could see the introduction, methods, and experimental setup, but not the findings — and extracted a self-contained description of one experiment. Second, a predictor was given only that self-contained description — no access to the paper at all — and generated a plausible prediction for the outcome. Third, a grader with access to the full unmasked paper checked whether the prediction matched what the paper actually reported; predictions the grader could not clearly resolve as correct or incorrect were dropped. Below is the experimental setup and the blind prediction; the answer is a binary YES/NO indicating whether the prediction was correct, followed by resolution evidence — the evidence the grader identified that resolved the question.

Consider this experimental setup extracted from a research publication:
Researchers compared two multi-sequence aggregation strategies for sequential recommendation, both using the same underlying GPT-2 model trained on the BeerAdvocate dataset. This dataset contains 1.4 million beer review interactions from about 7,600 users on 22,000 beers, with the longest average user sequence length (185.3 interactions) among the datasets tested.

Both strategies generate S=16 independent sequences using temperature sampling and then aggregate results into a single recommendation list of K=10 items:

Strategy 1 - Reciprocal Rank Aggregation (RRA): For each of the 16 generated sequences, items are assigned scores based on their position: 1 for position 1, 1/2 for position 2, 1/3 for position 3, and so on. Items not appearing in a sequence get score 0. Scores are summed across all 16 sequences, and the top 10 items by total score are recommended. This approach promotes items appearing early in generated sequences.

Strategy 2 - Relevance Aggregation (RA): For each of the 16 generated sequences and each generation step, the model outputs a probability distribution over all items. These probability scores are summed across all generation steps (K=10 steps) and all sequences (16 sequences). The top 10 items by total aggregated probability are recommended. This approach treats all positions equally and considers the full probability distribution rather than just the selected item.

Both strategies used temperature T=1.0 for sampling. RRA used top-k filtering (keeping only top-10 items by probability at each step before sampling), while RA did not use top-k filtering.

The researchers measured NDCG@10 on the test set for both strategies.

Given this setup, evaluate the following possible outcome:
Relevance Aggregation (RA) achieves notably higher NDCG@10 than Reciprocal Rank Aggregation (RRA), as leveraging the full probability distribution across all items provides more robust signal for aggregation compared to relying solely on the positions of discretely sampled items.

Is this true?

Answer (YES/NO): YES